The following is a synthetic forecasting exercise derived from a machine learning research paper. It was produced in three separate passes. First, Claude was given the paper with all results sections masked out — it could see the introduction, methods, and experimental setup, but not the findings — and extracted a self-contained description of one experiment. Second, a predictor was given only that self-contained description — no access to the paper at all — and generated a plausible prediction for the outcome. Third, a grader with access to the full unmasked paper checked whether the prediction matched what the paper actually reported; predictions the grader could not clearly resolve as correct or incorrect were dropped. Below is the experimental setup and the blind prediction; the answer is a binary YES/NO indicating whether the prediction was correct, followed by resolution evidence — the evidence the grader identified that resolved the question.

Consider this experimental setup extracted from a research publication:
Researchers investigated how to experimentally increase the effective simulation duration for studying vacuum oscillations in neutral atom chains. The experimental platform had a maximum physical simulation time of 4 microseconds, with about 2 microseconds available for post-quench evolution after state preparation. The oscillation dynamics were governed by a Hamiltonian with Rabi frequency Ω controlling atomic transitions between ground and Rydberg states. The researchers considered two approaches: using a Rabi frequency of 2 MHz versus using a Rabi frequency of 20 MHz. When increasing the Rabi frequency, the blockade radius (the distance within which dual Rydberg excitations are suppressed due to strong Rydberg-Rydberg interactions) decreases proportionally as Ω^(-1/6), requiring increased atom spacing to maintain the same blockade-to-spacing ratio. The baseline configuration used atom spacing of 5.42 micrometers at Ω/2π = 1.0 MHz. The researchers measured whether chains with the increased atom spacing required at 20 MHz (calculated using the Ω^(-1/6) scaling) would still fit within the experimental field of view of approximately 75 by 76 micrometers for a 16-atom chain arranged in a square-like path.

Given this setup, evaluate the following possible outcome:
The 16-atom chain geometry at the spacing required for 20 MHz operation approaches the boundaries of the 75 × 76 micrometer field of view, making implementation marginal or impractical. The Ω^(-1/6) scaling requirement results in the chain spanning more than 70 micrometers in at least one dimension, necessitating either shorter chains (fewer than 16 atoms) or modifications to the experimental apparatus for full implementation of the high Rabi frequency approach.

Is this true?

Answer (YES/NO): NO